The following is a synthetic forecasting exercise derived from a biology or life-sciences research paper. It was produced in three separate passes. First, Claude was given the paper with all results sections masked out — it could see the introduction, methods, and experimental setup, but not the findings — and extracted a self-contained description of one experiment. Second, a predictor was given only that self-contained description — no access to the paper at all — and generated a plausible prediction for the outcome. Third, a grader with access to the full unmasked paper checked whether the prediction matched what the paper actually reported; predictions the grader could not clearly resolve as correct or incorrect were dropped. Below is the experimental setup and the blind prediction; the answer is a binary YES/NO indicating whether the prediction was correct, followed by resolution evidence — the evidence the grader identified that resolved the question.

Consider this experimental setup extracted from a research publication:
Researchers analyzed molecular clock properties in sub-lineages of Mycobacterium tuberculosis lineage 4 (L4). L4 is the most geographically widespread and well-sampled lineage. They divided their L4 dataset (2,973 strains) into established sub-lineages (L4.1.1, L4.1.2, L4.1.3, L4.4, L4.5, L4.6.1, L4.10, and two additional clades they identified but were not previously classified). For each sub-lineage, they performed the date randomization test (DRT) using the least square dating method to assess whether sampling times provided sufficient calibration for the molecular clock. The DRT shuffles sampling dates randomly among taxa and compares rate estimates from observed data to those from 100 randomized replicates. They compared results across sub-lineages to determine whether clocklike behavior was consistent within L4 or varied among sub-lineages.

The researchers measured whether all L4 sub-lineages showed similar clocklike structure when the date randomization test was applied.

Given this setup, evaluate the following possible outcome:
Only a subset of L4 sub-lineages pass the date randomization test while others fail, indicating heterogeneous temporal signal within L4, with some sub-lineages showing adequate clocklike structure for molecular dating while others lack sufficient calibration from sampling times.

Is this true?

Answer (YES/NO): YES